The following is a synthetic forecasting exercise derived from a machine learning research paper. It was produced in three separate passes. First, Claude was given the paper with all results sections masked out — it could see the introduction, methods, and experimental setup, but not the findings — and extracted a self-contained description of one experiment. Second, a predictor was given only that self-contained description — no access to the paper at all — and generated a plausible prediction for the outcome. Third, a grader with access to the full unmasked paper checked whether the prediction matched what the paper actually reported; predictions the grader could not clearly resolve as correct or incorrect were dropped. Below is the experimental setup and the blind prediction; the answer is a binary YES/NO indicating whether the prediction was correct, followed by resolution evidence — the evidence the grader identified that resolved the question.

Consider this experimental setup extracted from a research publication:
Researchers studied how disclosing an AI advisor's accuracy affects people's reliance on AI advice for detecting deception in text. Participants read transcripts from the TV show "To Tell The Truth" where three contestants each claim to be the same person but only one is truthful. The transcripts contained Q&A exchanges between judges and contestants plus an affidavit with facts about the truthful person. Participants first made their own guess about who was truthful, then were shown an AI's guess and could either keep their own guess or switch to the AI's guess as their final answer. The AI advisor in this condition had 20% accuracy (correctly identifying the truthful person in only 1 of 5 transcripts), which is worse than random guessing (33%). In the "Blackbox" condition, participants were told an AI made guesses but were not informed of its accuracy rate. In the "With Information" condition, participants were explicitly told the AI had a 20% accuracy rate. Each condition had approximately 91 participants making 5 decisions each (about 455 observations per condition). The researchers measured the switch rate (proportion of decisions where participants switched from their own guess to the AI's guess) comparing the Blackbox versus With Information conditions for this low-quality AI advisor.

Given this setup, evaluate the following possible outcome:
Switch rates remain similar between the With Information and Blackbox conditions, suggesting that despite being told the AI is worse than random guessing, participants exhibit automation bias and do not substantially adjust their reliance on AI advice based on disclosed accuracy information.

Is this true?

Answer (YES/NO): NO